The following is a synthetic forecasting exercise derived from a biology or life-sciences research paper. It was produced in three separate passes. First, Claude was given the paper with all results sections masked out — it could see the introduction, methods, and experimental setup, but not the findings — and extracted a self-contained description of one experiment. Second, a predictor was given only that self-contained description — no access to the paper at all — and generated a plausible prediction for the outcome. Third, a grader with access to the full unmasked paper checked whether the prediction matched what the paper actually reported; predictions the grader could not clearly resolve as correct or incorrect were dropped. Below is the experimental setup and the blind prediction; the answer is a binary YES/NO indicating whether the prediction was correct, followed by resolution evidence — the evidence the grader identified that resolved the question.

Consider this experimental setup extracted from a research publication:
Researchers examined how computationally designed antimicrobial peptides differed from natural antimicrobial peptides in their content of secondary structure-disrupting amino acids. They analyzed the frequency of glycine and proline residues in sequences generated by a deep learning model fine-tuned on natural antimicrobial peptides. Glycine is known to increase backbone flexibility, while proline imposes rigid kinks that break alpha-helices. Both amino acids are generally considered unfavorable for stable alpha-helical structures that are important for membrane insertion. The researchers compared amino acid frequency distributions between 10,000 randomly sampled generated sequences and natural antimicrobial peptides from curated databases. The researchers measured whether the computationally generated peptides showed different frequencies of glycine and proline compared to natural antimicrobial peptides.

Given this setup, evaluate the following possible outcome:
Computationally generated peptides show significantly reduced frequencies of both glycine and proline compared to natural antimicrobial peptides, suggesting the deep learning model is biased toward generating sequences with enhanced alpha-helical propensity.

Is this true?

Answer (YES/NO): YES